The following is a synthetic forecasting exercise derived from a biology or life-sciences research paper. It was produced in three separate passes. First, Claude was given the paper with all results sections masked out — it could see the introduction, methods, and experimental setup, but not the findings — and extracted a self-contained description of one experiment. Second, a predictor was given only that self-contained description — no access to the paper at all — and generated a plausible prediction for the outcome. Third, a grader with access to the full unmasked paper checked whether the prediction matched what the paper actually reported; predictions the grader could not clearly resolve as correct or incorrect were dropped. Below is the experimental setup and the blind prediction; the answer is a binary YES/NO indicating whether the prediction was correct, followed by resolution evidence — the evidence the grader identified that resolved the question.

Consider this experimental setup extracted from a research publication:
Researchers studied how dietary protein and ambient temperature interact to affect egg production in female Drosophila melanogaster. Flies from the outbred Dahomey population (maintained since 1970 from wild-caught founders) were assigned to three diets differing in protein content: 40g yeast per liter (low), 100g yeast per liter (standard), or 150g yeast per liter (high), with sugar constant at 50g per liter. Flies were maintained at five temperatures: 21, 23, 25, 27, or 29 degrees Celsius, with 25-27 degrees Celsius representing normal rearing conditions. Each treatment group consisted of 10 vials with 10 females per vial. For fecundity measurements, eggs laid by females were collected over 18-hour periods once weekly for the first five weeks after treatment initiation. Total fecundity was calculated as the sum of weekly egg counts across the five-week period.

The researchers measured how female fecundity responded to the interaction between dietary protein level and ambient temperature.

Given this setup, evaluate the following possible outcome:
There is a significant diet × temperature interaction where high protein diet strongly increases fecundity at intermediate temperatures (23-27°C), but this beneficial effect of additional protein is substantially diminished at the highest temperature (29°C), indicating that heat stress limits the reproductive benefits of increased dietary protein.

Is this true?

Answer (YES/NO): YES